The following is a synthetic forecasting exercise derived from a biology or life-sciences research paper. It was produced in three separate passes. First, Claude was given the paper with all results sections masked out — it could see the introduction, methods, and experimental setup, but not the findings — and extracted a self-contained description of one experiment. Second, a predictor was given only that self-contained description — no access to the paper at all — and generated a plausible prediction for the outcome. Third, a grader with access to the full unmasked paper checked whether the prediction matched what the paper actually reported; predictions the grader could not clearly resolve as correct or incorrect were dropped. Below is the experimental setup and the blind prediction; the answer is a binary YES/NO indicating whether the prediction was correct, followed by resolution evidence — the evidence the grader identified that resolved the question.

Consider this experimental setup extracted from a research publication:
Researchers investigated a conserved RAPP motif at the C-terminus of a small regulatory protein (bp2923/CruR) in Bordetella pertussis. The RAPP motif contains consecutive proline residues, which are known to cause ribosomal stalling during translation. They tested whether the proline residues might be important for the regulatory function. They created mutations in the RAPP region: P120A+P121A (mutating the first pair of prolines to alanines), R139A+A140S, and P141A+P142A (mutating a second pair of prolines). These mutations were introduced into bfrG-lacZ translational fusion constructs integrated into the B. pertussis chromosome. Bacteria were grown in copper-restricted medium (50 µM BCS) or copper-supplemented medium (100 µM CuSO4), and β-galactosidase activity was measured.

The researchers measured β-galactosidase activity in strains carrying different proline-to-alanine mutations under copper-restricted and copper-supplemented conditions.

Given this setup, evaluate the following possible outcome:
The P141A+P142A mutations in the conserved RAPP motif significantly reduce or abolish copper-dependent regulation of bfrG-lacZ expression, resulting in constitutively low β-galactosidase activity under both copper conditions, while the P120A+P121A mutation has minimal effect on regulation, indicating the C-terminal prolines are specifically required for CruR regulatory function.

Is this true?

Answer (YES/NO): NO